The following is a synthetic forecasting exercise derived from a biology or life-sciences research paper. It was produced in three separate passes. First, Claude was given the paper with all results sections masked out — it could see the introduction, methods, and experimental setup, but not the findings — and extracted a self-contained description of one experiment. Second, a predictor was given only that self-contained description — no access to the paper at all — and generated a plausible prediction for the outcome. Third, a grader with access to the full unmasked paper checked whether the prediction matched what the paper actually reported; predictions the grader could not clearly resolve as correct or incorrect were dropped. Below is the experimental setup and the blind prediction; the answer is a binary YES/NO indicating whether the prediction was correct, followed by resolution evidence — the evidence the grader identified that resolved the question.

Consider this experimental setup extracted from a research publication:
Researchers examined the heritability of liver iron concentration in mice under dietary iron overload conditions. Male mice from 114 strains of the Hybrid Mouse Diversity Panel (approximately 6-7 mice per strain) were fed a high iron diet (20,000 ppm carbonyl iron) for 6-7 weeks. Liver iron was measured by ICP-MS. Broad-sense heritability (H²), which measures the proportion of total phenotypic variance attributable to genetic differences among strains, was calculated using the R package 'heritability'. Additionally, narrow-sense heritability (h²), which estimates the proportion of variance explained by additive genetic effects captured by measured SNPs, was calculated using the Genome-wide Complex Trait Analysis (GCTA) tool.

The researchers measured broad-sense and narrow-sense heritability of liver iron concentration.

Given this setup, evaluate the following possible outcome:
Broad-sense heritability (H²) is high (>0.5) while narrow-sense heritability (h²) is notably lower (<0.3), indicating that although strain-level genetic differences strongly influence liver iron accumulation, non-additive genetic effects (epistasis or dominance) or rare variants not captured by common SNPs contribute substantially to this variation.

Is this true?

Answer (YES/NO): NO